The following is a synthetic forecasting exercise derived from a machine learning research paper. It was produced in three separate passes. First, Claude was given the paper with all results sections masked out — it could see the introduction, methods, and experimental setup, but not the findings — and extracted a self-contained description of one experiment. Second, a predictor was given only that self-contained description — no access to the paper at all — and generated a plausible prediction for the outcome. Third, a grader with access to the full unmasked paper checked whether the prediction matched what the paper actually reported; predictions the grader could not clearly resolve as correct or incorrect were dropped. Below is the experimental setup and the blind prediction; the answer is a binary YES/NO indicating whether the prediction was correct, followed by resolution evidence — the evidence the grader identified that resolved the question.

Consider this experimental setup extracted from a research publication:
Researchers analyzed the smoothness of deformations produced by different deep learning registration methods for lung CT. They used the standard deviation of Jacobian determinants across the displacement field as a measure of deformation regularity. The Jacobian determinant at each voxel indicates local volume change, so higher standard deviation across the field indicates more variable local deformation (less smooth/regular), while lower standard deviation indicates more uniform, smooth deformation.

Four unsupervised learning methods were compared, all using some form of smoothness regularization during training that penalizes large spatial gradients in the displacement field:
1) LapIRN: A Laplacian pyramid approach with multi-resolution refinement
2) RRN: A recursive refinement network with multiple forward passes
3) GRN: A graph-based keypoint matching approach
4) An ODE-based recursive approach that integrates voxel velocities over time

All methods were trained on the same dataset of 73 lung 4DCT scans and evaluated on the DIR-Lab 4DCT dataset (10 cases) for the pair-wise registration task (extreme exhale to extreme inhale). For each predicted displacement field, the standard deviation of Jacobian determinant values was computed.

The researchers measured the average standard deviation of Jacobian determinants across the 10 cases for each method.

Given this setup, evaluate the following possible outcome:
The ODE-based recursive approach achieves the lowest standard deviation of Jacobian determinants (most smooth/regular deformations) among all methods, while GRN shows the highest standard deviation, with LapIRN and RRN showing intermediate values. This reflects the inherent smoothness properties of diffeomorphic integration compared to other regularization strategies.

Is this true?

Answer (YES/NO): NO